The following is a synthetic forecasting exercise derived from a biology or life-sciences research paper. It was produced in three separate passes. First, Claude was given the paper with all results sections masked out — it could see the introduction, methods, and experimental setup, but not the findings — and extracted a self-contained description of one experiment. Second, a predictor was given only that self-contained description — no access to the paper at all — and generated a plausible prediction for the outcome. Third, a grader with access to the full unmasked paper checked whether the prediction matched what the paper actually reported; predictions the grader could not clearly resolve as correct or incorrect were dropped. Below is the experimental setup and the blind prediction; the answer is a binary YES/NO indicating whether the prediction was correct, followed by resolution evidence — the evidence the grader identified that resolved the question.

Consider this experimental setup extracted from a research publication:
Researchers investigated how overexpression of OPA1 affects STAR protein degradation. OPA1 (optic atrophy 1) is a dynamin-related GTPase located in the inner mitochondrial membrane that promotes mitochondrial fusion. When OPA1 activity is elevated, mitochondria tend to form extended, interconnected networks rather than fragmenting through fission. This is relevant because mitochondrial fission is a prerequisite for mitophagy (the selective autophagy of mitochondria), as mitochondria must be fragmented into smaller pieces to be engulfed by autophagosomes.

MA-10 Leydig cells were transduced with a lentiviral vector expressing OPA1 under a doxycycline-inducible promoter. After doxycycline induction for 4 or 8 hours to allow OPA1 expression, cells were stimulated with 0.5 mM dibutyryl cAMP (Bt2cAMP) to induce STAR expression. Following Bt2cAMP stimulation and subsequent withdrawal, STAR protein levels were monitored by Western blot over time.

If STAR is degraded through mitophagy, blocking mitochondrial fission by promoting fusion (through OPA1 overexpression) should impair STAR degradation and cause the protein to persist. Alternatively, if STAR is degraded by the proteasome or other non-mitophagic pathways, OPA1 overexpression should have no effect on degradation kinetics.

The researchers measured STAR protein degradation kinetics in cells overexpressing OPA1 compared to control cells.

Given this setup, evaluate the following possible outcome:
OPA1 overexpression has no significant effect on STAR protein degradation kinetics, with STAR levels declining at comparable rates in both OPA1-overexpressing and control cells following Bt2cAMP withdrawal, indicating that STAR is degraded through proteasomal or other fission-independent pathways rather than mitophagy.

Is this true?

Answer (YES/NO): NO